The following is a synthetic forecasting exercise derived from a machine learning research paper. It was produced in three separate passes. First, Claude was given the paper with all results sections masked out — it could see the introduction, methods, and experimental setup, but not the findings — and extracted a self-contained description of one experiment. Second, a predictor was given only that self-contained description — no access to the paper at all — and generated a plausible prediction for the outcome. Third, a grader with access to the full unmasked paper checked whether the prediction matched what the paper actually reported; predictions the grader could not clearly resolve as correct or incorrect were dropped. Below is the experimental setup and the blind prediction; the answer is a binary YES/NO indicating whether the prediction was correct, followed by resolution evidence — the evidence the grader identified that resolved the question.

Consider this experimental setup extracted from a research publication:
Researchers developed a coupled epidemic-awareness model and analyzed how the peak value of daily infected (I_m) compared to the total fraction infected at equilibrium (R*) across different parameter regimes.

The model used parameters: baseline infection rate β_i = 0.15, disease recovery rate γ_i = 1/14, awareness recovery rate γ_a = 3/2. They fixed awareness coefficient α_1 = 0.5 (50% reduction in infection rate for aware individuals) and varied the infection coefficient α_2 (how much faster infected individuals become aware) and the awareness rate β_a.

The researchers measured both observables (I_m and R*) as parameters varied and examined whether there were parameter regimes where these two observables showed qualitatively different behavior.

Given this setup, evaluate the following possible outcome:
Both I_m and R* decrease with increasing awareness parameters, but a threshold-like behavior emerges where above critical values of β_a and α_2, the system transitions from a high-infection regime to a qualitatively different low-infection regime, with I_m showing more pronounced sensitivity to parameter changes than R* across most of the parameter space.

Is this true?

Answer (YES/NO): NO